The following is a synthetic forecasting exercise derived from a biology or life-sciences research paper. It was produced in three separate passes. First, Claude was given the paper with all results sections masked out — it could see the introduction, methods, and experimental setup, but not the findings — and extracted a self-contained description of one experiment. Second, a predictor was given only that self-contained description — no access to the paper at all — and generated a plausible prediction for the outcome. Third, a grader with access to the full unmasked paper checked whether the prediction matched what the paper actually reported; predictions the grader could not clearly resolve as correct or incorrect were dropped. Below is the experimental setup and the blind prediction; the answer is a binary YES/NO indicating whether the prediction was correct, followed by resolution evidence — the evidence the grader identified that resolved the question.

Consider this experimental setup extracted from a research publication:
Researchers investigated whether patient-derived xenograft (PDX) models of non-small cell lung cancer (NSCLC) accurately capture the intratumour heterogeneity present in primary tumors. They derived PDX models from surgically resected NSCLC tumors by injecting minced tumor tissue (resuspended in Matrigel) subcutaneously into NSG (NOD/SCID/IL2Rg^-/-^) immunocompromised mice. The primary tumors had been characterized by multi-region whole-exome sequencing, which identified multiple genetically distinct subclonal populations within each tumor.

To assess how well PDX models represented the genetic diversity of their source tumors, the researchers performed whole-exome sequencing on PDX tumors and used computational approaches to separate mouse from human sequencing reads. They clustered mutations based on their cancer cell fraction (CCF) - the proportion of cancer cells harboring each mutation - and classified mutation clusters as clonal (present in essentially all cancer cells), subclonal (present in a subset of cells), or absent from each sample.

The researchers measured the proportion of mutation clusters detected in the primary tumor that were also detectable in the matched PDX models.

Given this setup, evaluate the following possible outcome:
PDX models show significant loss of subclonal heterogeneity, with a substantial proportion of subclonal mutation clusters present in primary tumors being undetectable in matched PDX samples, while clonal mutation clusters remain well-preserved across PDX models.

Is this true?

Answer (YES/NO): YES